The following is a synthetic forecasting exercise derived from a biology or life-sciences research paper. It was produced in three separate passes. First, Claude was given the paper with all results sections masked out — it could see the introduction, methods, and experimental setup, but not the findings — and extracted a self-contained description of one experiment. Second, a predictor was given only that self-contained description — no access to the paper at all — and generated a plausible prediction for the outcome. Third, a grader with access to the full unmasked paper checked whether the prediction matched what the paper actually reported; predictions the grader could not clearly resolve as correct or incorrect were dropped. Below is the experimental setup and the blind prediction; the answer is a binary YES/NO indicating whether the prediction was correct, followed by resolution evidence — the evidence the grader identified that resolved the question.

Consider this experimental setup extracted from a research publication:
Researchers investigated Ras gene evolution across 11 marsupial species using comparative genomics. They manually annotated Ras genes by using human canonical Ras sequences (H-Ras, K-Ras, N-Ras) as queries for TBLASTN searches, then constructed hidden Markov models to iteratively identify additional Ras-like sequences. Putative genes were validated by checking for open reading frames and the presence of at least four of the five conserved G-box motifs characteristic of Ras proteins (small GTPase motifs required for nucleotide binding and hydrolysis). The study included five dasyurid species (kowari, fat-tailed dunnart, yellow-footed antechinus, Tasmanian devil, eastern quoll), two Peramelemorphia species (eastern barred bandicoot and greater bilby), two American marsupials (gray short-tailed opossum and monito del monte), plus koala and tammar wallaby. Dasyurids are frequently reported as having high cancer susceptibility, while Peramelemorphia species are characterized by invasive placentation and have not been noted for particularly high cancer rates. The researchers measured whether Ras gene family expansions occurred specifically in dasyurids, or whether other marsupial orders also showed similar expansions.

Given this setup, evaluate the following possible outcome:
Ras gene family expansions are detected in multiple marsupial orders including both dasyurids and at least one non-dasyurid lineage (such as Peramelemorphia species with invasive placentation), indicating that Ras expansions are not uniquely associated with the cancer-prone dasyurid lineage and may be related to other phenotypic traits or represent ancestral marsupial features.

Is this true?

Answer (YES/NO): YES